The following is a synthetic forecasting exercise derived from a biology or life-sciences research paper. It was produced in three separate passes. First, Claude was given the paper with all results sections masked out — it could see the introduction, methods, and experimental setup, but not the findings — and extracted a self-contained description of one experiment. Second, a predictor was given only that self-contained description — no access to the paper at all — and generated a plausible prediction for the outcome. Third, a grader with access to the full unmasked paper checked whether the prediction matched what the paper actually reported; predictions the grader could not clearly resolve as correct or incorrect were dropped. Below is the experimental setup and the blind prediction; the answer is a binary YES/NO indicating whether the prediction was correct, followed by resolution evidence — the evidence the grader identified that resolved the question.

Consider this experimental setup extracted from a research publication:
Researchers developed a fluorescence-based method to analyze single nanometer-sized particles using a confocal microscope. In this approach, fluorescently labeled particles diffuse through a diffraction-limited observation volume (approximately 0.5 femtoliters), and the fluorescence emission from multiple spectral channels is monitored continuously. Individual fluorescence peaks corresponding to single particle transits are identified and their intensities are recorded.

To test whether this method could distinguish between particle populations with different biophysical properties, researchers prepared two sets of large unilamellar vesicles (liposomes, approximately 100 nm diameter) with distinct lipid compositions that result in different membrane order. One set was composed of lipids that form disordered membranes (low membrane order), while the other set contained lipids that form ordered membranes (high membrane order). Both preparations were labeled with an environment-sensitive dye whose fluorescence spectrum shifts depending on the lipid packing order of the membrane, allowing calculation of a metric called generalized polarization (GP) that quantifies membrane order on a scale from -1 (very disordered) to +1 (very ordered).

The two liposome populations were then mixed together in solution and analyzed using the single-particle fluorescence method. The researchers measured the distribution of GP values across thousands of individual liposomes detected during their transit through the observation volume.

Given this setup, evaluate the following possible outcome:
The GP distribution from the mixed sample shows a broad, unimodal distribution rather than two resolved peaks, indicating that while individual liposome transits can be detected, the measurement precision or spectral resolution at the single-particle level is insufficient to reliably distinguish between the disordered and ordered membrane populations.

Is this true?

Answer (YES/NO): NO